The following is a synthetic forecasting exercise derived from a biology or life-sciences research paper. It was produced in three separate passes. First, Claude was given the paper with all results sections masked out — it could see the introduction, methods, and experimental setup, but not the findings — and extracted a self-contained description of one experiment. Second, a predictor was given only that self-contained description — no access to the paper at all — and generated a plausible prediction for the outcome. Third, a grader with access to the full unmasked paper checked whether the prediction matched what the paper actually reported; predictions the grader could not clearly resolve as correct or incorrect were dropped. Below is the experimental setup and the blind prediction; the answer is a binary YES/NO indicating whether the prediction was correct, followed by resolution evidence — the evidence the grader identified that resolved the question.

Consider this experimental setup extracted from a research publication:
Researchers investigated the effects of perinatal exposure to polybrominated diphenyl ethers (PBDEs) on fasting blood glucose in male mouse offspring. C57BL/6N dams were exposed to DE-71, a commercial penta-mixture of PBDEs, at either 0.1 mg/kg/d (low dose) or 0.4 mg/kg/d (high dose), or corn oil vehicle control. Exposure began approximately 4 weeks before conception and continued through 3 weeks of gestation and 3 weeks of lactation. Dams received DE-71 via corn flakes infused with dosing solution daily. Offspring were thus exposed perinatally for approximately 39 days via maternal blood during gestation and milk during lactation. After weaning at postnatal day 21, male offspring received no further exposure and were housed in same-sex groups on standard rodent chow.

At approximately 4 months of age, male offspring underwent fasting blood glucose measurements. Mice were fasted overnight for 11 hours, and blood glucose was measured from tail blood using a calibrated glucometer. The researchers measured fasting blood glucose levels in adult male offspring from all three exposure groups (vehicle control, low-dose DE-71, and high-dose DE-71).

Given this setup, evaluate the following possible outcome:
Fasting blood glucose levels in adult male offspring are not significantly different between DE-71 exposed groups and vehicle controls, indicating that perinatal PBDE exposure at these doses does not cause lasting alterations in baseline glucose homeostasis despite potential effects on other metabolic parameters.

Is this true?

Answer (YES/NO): NO